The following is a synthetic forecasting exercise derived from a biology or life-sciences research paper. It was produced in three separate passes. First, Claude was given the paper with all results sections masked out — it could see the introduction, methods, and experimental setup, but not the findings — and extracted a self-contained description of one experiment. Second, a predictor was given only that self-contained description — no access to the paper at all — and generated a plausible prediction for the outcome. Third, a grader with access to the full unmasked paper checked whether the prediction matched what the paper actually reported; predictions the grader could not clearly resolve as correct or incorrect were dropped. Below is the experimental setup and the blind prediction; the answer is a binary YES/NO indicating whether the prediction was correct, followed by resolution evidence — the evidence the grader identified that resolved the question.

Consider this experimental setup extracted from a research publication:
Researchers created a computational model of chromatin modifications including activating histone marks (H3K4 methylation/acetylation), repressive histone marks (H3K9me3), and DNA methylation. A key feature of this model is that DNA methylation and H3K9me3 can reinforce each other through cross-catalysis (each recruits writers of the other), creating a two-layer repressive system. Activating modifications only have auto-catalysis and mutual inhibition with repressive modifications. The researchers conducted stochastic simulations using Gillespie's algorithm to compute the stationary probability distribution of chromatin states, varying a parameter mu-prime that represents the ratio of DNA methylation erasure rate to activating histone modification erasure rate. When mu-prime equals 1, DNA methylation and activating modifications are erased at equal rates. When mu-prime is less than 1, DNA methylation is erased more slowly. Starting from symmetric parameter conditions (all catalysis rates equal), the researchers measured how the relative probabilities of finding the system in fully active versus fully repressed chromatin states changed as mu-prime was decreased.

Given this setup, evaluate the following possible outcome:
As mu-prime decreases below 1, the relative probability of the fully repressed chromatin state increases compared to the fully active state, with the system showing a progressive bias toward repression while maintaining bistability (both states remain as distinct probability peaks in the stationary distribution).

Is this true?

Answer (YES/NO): NO